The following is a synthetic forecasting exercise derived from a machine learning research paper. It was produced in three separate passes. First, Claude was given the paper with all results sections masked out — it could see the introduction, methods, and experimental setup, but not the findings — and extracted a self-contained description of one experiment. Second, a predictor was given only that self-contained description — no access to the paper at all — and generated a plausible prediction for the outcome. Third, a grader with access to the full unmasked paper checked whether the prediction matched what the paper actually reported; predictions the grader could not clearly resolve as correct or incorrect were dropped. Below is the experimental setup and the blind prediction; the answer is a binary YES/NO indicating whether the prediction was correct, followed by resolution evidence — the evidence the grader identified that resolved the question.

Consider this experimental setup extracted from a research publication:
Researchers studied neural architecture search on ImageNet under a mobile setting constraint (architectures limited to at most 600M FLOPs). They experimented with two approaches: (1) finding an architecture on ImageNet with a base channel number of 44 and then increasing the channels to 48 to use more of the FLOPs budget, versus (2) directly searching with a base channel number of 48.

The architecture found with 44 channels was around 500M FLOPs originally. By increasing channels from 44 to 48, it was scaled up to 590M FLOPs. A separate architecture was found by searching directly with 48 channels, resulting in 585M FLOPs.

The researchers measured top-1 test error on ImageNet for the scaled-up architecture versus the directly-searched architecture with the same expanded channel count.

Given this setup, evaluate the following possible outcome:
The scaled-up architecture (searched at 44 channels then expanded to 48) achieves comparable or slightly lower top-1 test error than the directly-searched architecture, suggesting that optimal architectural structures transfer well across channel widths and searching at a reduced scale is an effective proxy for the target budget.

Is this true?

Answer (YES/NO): YES